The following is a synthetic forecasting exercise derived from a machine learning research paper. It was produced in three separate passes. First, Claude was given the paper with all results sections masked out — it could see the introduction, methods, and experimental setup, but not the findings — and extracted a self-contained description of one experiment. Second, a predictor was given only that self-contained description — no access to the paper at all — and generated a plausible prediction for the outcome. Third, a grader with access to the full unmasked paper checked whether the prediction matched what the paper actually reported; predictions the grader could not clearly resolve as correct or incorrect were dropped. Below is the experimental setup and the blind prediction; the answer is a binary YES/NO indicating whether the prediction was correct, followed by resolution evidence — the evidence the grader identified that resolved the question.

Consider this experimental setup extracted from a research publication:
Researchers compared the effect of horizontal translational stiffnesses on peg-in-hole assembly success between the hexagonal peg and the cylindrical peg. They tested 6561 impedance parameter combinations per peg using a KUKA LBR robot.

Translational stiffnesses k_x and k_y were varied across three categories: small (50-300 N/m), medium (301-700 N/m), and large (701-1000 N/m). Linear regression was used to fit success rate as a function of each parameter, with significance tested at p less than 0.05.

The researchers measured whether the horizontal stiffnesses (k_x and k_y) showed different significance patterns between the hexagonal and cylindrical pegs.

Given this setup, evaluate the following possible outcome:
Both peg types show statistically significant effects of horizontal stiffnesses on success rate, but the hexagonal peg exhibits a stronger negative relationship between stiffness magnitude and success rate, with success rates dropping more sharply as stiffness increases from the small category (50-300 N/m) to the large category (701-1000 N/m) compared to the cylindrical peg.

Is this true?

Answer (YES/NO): NO